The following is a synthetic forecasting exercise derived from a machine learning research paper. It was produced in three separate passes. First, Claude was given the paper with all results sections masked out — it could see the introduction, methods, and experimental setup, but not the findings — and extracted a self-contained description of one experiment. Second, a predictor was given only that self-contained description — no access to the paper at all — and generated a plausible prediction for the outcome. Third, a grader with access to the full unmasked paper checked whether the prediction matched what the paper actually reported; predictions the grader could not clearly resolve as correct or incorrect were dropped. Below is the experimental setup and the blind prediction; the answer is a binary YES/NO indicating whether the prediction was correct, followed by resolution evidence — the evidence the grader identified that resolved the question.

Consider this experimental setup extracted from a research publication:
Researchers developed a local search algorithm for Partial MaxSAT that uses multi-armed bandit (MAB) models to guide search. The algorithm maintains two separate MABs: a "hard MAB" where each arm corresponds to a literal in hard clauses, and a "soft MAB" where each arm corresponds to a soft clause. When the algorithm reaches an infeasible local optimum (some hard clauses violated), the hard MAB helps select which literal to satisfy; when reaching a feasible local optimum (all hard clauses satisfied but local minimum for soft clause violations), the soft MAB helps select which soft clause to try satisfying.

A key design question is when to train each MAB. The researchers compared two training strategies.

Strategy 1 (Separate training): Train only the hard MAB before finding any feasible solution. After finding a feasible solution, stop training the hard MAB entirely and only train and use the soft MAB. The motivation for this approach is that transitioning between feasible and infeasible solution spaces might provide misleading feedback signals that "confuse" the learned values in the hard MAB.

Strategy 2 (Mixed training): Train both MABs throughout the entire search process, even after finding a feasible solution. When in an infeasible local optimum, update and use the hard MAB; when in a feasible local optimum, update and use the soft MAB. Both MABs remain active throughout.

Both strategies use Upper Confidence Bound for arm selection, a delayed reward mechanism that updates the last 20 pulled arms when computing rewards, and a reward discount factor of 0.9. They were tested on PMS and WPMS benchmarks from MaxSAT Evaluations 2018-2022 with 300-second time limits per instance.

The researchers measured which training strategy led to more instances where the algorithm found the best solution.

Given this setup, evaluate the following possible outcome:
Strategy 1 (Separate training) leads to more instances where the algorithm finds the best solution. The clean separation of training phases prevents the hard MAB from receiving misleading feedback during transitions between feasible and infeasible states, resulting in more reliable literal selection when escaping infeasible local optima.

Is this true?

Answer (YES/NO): YES